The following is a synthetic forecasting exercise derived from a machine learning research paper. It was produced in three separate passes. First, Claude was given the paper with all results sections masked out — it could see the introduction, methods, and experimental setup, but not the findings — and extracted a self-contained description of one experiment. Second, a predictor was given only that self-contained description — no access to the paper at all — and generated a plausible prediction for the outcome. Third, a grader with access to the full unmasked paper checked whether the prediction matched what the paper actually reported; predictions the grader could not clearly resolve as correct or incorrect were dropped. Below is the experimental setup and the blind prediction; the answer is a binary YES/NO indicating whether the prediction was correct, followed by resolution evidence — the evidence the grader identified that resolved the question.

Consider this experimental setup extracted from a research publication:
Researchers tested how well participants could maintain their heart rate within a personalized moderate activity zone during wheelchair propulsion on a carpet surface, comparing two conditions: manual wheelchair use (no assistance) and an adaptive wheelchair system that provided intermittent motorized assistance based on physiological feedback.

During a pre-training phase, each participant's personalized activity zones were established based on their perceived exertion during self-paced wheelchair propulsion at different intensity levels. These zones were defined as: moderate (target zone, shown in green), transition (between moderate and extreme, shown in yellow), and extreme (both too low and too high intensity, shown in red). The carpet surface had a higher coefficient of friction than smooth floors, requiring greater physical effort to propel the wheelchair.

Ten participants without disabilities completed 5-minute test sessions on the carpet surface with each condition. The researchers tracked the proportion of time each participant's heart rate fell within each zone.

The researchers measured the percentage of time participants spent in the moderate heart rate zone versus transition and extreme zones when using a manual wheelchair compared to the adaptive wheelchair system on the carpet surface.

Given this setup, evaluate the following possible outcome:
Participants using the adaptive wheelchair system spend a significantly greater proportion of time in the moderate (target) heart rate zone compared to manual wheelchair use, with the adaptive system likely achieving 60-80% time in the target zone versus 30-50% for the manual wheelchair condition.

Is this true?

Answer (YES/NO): YES